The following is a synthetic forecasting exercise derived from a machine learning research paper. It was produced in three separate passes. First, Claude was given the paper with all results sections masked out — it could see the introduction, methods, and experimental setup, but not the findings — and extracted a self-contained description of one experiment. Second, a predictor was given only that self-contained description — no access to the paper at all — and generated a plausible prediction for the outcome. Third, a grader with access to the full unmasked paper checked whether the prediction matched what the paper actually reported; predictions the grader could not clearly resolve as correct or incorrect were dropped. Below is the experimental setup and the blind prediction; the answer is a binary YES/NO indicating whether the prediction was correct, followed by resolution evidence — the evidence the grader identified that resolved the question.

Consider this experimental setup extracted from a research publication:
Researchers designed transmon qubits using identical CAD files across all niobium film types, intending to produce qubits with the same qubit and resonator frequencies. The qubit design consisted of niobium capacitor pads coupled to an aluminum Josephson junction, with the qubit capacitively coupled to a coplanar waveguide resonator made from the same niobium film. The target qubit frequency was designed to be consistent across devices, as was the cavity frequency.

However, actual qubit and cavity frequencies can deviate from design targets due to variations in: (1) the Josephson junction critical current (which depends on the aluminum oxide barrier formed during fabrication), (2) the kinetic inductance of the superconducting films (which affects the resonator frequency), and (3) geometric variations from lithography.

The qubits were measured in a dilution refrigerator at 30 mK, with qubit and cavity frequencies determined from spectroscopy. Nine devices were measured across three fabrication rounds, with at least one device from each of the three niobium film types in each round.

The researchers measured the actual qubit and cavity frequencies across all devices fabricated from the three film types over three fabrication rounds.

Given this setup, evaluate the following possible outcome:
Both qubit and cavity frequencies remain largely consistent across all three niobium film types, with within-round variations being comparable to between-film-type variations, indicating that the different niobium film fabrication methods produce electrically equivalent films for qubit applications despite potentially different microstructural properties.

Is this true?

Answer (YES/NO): NO